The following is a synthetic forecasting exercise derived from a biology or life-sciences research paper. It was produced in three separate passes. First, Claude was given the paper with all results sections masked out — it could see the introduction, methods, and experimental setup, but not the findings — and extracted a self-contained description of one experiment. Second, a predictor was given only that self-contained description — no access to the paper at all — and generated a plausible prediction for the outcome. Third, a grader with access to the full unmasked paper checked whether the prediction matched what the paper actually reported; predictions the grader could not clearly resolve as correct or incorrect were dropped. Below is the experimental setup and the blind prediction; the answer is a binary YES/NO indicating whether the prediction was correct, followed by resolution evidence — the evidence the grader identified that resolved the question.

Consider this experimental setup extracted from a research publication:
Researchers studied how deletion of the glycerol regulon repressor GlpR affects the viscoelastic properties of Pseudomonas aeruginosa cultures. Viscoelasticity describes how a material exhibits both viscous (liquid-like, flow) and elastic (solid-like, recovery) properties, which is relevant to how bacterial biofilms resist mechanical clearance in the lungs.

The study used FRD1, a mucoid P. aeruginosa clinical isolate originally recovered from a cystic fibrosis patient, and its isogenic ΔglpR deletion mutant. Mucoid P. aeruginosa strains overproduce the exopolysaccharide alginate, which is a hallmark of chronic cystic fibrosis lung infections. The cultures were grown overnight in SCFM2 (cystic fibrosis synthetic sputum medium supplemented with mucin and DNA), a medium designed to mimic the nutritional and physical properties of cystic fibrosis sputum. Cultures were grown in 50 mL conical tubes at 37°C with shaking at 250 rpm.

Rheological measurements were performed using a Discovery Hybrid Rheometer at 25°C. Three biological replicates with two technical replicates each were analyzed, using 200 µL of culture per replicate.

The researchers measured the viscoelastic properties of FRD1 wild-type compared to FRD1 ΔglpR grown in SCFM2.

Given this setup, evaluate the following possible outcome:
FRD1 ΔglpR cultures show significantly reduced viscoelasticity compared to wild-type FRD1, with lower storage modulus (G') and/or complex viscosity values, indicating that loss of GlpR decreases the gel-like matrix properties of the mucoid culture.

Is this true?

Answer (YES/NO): NO